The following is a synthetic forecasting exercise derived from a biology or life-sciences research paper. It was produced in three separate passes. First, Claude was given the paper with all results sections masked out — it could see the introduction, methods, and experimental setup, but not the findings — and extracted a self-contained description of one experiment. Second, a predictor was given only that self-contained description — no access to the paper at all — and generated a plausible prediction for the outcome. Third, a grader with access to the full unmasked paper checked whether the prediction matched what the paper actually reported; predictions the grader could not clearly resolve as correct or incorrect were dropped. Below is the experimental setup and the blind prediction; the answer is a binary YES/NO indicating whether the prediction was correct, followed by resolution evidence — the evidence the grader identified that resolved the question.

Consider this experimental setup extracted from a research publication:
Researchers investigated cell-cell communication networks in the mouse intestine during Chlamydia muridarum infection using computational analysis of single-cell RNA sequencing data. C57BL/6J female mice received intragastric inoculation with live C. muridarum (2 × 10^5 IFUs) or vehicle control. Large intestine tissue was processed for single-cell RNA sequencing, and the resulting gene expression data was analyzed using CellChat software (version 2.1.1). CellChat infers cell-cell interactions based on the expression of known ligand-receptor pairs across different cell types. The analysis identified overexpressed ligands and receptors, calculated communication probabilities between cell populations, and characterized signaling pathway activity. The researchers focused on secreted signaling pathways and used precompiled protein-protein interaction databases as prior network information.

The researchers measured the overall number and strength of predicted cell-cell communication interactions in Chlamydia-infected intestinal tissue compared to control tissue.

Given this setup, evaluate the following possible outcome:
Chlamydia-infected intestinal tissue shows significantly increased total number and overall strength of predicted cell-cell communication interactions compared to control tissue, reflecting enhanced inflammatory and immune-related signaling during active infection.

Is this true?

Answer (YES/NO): NO